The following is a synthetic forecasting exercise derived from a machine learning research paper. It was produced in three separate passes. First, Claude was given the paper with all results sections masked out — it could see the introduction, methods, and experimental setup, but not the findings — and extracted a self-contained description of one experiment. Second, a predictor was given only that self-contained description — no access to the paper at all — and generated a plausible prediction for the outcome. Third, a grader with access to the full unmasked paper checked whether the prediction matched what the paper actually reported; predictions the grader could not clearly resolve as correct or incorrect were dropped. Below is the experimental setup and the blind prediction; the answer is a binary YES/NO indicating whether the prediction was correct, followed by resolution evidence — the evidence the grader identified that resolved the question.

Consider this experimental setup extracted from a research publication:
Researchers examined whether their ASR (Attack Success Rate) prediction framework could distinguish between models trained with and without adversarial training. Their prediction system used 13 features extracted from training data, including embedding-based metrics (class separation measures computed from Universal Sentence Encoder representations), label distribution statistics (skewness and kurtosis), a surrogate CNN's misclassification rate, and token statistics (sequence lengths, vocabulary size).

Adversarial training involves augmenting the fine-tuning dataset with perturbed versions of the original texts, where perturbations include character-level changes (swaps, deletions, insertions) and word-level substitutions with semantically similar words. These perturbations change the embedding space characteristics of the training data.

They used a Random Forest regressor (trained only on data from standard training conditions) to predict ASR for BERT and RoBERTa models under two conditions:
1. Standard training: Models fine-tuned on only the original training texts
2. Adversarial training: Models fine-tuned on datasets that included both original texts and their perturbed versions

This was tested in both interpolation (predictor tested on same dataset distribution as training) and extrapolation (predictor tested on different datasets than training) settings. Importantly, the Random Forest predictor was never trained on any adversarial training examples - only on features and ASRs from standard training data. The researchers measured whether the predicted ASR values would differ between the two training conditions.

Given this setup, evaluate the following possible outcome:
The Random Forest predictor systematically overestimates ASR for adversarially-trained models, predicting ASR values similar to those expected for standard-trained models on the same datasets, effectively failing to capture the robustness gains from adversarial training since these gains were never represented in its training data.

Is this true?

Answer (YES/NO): NO